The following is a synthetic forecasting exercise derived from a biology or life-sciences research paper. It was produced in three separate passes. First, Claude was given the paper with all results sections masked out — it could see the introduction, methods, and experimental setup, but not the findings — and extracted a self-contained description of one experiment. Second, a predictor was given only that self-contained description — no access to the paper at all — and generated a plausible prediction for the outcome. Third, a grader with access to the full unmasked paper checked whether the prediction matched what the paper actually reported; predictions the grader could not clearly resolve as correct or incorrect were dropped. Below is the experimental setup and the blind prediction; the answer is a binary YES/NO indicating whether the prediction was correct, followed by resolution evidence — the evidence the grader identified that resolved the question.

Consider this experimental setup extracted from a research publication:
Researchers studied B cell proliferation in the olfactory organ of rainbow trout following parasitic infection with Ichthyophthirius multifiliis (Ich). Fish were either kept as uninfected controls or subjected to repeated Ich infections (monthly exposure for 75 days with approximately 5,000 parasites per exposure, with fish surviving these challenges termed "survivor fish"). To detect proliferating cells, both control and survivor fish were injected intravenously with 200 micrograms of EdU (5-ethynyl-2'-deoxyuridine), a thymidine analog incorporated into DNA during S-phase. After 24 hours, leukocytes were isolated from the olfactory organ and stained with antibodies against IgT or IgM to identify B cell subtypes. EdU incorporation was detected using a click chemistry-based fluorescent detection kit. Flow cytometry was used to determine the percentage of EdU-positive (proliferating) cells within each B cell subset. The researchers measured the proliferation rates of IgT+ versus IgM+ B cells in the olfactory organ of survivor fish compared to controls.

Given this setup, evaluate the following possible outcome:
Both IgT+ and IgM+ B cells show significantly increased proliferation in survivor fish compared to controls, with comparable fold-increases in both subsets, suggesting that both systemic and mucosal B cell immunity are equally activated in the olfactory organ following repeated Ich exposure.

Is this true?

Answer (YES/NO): NO